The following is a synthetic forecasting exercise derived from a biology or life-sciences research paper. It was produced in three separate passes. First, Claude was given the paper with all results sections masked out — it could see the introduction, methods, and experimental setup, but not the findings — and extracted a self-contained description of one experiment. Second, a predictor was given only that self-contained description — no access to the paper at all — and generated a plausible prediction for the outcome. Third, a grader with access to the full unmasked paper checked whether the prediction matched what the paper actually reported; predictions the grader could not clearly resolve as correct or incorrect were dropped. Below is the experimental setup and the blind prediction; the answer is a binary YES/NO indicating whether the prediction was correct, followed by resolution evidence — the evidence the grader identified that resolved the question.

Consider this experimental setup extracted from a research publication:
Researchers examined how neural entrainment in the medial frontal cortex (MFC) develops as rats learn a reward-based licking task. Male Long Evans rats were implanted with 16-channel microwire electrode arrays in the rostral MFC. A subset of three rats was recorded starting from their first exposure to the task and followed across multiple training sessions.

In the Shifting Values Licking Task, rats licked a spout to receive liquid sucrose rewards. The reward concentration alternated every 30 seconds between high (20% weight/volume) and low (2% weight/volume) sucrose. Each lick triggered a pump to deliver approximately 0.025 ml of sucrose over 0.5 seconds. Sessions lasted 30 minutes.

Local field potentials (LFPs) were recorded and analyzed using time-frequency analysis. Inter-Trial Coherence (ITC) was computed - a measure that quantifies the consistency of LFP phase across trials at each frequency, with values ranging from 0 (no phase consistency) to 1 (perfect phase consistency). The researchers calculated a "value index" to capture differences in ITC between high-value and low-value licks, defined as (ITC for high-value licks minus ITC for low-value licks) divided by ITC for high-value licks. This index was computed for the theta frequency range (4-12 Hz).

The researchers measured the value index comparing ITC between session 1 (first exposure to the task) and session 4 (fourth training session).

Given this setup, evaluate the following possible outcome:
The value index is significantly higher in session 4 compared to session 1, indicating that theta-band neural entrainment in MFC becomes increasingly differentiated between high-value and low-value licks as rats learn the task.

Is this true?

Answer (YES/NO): YES